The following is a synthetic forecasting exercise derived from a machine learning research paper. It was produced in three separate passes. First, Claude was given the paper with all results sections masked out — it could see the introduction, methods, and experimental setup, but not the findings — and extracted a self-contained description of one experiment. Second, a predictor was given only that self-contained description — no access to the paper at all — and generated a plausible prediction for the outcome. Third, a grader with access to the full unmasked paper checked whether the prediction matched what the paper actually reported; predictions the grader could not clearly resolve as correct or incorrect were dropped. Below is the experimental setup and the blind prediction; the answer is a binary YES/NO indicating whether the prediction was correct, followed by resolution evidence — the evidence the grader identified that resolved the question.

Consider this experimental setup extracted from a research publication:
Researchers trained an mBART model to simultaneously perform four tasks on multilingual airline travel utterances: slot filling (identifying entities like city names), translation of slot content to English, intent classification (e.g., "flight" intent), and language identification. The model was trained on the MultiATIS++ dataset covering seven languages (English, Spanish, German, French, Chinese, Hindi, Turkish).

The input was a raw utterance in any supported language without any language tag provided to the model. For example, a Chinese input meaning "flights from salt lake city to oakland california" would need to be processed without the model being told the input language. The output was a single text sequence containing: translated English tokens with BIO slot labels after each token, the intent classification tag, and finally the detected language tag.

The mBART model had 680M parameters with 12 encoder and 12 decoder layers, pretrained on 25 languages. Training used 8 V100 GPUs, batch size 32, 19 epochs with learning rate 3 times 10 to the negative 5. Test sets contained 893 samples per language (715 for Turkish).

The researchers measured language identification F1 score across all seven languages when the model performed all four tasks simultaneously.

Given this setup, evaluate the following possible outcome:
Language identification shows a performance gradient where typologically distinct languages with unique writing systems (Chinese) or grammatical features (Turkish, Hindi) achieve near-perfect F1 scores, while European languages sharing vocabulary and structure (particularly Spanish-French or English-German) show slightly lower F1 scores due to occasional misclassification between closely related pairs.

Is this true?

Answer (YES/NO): NO